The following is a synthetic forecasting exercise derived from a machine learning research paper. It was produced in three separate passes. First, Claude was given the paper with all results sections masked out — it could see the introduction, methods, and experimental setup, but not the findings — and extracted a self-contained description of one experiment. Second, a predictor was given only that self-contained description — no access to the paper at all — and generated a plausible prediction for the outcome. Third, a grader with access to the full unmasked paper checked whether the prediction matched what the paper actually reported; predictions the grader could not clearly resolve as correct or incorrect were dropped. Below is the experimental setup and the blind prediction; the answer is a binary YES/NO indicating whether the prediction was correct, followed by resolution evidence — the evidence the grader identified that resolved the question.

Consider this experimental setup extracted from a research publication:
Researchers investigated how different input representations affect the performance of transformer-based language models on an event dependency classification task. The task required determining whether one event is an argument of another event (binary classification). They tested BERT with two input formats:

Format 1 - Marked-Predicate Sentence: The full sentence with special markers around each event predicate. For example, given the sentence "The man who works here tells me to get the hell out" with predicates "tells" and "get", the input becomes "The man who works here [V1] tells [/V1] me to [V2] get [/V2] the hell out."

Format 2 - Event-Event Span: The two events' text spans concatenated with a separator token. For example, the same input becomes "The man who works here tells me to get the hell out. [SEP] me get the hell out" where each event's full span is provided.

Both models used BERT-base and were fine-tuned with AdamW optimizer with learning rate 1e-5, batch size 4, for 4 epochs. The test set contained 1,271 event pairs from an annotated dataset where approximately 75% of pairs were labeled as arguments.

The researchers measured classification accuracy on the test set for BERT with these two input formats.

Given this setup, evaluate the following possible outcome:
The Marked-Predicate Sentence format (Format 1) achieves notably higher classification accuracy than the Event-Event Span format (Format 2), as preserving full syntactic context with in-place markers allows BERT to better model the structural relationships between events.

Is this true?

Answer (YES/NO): YES